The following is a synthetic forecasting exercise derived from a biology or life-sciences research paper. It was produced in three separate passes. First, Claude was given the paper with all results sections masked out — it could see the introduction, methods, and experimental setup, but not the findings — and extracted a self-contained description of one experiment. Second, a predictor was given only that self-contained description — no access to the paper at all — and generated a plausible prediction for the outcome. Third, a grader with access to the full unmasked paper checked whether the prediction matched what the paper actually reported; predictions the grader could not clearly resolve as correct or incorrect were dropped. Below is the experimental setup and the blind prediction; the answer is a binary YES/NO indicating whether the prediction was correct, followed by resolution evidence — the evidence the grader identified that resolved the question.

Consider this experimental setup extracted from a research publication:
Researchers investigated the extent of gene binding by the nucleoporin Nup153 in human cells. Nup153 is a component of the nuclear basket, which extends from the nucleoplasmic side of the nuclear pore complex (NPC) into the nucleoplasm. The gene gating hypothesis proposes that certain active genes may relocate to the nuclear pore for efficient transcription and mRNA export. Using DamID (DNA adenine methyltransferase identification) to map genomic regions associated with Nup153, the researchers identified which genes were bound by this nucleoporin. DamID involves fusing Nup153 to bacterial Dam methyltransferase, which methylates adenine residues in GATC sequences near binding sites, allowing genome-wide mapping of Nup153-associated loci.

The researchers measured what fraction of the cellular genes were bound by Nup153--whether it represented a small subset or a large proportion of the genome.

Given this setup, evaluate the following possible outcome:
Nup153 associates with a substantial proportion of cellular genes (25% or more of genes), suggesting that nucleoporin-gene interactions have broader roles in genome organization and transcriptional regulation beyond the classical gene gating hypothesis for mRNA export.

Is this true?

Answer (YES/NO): NO